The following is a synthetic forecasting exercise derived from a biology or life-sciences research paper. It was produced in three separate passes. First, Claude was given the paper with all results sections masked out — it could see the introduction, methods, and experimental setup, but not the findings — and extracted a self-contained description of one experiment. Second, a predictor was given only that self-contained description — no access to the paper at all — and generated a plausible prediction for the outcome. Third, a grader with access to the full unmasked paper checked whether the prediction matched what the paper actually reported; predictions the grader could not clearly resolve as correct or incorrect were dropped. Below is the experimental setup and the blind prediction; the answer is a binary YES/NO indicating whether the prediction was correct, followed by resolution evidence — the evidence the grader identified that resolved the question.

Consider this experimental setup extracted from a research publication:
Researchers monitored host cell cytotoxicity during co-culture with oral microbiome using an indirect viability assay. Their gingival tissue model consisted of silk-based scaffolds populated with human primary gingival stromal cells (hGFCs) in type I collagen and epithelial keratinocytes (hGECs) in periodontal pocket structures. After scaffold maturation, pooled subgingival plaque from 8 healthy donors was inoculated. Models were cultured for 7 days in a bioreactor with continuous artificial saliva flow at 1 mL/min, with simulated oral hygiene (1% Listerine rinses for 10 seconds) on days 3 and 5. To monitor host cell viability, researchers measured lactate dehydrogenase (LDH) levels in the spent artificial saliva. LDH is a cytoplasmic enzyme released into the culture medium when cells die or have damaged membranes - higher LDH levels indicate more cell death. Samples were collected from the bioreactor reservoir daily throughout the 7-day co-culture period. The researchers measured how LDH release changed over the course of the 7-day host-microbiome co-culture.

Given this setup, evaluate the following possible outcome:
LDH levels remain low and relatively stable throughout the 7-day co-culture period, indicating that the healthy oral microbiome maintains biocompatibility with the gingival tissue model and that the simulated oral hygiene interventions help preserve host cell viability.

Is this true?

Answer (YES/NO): NO